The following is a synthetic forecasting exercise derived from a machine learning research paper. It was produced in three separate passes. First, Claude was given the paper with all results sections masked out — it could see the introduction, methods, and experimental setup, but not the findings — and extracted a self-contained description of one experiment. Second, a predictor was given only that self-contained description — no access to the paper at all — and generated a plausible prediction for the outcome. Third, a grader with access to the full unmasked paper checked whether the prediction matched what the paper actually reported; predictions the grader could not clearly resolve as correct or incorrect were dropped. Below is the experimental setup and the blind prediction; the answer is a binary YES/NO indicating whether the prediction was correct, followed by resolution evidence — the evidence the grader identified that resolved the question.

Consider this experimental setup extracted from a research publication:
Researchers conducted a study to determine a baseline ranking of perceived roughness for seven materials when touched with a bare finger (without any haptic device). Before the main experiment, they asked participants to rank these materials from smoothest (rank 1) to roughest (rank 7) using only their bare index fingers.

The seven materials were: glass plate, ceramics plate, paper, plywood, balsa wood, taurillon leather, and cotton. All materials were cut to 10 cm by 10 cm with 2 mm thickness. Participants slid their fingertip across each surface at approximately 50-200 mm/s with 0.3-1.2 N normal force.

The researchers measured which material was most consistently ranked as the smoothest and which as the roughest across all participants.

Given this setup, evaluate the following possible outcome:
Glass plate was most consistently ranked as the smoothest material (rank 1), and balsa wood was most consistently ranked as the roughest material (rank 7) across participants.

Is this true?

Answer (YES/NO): NO